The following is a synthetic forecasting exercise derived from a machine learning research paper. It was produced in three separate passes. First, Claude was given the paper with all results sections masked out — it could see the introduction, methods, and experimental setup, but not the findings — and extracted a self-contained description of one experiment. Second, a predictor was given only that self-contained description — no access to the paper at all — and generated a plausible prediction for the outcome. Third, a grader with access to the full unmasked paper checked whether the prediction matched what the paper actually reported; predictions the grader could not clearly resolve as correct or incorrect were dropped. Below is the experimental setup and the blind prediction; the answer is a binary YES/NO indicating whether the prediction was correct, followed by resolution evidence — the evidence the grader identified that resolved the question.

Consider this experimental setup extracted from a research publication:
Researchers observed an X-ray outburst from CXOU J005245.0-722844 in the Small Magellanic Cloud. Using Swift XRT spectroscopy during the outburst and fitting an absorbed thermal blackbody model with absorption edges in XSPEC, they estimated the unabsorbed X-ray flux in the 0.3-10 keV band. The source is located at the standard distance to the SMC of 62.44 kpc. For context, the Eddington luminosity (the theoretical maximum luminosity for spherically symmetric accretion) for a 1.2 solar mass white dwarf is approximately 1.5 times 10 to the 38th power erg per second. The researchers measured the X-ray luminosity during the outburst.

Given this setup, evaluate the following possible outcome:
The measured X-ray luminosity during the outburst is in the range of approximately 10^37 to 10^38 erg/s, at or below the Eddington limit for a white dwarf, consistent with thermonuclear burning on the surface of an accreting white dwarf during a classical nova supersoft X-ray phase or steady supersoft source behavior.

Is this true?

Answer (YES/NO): NO